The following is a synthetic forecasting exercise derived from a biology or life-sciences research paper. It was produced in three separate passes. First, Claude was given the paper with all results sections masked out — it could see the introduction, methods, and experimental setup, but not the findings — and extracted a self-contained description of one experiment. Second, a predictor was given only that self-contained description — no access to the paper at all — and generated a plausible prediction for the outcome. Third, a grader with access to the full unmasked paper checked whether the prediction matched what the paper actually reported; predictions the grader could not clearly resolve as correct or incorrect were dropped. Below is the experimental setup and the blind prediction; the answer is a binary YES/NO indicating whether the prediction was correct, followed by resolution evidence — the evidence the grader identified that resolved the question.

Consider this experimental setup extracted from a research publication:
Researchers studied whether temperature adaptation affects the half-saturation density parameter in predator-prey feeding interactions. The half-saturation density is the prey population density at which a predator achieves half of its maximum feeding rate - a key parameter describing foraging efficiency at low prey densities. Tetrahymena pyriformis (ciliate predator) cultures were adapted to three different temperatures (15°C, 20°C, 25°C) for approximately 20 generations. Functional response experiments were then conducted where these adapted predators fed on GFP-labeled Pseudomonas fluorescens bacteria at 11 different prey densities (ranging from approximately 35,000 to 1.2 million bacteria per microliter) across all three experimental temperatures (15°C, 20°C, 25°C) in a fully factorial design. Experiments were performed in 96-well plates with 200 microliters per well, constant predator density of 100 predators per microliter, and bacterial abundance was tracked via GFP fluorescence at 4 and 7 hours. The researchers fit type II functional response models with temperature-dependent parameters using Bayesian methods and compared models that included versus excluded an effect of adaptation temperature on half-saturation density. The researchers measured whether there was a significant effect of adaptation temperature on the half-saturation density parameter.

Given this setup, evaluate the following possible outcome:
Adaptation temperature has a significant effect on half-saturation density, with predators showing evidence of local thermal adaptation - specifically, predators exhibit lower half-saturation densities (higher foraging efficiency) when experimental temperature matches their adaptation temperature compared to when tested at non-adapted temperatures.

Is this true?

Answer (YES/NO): NO